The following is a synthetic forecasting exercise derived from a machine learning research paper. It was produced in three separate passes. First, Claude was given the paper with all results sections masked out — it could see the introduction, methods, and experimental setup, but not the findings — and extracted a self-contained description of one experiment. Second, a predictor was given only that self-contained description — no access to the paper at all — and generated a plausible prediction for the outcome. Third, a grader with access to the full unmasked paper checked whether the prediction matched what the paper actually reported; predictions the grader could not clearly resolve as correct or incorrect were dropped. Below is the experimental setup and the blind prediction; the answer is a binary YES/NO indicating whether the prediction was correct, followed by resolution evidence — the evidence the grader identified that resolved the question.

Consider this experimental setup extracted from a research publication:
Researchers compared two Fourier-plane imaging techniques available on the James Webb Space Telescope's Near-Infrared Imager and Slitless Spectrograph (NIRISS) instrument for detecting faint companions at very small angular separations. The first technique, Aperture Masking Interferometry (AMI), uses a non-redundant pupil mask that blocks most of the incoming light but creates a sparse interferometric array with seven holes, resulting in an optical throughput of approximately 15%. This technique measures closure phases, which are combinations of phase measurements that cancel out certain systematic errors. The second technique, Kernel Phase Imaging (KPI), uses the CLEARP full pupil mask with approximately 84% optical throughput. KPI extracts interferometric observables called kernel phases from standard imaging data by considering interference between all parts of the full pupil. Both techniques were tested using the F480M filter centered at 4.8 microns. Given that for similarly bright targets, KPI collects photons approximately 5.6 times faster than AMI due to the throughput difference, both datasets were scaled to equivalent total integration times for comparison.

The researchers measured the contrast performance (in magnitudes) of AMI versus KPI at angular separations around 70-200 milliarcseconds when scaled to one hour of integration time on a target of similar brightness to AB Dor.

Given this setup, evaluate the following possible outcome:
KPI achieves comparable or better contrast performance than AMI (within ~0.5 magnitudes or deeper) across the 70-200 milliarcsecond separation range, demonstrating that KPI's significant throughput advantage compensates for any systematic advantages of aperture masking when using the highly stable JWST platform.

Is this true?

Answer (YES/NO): NO